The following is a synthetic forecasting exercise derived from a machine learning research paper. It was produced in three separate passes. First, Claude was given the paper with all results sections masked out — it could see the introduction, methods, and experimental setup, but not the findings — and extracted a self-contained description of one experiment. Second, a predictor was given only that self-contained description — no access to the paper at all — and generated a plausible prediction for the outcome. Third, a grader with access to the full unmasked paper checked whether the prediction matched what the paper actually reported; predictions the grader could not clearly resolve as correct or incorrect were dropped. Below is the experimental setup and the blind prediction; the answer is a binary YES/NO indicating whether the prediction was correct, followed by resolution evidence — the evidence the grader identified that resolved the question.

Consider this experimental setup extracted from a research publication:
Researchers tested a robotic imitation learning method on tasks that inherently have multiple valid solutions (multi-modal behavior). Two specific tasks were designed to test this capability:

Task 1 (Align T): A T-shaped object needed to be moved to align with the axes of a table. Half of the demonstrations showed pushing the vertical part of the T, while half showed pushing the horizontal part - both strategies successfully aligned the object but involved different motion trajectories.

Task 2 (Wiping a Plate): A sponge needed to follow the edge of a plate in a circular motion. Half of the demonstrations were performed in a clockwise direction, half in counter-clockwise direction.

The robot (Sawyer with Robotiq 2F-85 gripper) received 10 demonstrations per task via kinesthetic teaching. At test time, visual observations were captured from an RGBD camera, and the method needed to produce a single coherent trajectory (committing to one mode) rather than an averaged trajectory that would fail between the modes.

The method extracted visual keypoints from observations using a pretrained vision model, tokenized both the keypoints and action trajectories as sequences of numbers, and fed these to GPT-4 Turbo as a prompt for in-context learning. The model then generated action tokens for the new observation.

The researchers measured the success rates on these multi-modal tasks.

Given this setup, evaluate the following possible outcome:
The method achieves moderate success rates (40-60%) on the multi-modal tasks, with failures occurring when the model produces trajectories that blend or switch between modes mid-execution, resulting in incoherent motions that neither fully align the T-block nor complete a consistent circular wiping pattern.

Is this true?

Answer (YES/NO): NO